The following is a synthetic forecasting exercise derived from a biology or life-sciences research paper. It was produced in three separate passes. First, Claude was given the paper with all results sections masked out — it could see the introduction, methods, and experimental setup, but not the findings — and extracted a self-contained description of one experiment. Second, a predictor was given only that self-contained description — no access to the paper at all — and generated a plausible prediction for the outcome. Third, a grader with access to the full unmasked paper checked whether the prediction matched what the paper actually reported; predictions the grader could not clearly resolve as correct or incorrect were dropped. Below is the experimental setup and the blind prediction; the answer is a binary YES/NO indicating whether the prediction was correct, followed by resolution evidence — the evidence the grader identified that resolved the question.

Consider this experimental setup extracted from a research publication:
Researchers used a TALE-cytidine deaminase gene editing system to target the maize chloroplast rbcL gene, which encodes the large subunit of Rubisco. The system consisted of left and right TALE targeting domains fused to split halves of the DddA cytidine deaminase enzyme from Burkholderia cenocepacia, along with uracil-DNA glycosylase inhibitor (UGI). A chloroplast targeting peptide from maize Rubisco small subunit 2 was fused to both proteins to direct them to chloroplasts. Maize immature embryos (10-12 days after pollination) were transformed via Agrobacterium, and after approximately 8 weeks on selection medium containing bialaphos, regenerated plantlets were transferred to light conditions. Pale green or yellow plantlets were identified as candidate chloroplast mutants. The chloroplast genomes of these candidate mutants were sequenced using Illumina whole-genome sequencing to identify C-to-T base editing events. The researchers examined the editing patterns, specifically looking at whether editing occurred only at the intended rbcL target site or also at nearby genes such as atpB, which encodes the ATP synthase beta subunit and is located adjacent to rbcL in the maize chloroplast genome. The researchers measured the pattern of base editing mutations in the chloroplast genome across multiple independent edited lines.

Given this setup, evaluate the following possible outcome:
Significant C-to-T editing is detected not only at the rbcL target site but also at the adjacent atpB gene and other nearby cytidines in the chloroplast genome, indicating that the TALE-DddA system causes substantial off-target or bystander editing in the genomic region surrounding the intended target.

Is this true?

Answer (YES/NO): YES